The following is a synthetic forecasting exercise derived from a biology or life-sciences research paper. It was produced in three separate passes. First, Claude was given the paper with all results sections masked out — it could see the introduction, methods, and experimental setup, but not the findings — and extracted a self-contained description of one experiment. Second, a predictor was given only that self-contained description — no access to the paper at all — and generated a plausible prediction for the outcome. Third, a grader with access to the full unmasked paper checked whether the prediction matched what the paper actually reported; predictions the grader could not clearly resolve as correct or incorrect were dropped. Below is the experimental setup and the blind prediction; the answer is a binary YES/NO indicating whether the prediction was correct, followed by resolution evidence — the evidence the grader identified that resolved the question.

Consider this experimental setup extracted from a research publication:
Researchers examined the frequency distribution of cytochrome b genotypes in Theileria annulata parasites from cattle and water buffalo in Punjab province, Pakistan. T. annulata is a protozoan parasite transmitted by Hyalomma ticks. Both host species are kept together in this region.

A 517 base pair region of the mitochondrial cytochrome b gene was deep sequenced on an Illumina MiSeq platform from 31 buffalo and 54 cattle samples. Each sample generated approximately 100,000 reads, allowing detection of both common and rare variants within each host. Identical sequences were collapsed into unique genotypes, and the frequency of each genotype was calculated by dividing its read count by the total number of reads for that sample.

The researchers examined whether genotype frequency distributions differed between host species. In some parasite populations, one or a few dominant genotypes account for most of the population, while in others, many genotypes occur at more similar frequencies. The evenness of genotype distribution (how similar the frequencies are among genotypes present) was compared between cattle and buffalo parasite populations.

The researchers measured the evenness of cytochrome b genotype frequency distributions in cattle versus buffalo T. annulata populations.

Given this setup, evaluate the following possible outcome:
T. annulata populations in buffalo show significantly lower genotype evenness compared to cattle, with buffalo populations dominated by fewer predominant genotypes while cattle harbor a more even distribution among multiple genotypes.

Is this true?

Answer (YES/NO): YES